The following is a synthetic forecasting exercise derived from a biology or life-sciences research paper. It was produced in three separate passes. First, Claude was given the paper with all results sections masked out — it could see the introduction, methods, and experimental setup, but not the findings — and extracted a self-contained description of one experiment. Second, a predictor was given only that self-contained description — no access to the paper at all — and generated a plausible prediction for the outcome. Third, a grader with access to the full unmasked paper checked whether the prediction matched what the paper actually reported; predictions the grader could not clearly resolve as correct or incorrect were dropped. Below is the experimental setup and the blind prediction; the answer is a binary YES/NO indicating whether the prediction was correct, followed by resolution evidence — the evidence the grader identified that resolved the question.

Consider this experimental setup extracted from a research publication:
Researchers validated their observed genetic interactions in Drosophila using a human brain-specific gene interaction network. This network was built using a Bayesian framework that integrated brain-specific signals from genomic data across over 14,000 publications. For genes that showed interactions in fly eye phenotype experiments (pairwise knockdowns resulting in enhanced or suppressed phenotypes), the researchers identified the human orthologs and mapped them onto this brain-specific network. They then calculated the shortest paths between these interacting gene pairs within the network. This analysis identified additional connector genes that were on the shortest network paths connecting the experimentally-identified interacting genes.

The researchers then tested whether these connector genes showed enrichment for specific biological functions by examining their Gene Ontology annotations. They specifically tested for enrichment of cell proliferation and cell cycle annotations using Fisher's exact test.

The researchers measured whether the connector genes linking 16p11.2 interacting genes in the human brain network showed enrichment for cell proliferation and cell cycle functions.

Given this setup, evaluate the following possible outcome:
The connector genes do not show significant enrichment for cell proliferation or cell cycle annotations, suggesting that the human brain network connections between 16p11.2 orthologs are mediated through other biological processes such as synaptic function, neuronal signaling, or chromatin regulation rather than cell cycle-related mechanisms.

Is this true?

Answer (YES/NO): NO